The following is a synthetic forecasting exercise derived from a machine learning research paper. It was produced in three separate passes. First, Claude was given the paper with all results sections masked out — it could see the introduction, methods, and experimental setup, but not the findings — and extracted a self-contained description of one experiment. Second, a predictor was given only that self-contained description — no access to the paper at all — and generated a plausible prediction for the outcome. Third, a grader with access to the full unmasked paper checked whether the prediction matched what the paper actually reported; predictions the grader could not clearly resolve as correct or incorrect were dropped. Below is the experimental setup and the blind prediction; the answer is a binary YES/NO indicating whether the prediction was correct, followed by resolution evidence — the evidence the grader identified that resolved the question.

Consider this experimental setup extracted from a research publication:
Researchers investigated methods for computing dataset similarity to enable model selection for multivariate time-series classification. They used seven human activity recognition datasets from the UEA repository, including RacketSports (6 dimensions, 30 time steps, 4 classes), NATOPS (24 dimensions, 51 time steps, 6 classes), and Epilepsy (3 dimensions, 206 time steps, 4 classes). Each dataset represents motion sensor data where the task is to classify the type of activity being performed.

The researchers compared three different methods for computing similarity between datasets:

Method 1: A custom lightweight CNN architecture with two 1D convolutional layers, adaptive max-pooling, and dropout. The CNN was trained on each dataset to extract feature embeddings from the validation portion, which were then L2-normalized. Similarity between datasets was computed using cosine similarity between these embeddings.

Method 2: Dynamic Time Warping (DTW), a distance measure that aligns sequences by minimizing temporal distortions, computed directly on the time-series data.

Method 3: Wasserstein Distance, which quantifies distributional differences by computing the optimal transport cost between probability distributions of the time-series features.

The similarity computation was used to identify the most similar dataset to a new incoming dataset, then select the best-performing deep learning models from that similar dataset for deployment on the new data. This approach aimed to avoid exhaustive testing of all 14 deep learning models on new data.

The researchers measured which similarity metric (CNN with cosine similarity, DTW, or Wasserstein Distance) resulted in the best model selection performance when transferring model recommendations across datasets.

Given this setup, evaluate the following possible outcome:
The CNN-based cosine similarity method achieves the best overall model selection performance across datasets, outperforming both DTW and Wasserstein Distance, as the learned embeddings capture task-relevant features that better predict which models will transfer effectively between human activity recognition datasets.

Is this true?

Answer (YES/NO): YES